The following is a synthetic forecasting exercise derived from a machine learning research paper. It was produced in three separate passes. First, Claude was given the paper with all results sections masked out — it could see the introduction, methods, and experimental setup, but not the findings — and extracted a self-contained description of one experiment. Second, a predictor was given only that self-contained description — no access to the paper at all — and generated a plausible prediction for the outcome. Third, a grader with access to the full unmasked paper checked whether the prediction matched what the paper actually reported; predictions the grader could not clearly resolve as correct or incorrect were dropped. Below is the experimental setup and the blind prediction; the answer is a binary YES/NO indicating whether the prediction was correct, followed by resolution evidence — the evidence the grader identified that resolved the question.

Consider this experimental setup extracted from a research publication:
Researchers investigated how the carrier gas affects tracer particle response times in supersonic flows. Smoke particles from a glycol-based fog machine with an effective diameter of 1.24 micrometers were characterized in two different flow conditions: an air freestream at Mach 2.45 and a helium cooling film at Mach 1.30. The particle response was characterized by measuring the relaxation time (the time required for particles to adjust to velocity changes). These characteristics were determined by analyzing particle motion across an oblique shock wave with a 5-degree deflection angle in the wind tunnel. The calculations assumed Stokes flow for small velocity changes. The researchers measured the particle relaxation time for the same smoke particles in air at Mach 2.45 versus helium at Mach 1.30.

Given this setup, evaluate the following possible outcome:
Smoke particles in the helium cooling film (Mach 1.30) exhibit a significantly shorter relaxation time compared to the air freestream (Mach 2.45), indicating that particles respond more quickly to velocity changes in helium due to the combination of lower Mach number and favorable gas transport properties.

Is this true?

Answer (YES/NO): NO